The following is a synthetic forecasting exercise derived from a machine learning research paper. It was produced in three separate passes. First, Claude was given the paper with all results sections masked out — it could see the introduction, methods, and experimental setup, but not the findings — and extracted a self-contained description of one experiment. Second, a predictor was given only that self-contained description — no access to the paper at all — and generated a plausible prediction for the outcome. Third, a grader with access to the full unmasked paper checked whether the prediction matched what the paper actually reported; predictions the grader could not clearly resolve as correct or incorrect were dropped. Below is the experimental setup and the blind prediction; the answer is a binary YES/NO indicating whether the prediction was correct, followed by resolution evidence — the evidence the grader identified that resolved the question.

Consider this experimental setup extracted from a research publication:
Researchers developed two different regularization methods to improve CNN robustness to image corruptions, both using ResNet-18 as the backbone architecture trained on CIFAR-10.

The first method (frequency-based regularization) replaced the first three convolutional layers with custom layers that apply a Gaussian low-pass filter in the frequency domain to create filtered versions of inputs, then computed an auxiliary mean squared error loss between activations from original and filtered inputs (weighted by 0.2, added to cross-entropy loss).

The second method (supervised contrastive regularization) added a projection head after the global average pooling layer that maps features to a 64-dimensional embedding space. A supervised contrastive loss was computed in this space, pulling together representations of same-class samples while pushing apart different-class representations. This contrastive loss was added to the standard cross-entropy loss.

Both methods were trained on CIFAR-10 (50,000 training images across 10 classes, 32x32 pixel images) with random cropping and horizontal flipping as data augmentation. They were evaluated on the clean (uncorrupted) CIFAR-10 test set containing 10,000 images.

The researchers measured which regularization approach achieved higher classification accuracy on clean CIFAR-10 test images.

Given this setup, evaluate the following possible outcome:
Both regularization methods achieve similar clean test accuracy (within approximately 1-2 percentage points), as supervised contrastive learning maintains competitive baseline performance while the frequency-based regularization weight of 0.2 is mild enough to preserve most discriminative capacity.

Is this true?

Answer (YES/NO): NO